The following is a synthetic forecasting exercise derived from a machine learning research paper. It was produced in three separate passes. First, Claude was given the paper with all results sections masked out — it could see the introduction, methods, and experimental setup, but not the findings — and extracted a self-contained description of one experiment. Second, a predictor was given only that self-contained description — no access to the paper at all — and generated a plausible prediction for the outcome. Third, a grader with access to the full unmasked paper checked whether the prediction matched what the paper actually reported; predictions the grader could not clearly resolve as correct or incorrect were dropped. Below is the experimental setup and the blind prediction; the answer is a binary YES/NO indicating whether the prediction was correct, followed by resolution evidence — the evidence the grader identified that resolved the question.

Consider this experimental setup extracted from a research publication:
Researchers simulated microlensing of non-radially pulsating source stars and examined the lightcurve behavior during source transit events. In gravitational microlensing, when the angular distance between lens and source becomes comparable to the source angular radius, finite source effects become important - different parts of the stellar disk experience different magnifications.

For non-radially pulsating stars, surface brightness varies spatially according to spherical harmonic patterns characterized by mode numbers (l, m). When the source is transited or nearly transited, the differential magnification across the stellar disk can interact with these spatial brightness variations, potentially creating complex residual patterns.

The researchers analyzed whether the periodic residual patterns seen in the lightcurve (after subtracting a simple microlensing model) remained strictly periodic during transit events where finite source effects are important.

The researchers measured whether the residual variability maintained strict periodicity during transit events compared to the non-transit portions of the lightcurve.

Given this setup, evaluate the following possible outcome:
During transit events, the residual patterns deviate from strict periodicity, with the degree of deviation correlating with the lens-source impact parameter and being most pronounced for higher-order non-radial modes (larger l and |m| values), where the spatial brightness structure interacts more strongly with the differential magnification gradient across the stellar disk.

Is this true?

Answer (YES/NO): NO